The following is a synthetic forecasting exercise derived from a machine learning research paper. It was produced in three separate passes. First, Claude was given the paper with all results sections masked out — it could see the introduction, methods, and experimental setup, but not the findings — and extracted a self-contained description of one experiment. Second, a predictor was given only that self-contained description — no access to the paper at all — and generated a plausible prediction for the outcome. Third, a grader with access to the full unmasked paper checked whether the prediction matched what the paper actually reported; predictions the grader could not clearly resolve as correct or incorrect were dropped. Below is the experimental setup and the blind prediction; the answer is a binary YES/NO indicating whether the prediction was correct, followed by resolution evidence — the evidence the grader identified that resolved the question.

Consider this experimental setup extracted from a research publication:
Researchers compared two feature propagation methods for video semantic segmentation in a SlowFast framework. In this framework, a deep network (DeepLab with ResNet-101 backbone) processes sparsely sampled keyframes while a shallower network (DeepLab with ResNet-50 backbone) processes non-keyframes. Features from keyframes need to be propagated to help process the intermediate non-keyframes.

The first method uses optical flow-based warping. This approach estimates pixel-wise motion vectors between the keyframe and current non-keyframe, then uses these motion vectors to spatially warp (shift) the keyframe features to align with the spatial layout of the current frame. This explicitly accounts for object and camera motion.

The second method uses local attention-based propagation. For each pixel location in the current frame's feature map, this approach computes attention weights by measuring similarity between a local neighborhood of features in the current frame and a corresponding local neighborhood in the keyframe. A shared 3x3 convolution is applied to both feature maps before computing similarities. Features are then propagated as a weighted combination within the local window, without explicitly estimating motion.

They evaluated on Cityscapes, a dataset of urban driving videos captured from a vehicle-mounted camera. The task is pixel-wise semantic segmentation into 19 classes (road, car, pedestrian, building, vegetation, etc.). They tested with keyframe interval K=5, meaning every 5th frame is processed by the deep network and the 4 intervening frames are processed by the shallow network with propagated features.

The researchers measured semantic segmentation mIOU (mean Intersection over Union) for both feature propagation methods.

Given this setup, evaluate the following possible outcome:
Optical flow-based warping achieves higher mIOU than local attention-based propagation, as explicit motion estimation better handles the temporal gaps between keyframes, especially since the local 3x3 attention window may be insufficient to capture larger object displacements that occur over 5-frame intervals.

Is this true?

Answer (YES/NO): NO